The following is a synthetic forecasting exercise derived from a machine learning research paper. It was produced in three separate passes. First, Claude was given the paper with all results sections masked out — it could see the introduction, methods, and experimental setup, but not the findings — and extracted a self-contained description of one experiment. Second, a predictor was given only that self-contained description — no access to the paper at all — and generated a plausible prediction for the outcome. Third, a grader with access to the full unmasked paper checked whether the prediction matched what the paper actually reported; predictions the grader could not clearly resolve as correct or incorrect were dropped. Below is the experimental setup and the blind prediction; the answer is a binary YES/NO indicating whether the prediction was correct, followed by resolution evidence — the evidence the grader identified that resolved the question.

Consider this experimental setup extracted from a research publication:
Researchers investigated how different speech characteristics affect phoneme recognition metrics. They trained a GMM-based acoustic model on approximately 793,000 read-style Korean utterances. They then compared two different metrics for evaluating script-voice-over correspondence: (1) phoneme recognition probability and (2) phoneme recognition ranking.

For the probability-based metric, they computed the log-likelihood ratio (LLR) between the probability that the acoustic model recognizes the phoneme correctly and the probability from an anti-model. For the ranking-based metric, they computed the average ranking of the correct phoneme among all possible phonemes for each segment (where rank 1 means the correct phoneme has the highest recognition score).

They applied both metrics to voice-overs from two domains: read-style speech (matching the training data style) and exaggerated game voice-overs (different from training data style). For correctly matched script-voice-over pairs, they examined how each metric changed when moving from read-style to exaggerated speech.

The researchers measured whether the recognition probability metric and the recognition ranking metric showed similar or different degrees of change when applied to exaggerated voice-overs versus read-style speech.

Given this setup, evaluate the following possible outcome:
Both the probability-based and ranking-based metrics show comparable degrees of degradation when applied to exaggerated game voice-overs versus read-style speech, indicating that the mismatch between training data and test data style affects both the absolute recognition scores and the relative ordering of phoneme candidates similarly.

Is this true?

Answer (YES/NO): NO